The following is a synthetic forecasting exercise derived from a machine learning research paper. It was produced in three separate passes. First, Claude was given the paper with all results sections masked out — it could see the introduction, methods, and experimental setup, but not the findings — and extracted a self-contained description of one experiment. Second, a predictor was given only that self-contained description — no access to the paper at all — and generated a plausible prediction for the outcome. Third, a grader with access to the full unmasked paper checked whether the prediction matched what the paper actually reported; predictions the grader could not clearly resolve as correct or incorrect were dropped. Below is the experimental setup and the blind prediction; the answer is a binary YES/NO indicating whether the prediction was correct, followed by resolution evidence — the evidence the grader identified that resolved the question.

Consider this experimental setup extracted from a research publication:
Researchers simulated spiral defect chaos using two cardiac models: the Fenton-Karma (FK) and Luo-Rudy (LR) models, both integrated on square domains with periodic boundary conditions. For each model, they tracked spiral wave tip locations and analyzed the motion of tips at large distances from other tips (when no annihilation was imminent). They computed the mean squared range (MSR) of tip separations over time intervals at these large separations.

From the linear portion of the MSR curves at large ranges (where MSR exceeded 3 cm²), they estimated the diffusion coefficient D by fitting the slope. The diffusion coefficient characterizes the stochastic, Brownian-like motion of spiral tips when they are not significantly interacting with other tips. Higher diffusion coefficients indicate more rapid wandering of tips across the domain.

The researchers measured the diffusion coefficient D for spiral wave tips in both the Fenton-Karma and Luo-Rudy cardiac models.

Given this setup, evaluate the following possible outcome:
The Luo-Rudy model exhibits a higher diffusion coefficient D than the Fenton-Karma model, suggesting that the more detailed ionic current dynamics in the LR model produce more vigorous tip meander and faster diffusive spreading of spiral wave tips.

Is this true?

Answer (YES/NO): YES